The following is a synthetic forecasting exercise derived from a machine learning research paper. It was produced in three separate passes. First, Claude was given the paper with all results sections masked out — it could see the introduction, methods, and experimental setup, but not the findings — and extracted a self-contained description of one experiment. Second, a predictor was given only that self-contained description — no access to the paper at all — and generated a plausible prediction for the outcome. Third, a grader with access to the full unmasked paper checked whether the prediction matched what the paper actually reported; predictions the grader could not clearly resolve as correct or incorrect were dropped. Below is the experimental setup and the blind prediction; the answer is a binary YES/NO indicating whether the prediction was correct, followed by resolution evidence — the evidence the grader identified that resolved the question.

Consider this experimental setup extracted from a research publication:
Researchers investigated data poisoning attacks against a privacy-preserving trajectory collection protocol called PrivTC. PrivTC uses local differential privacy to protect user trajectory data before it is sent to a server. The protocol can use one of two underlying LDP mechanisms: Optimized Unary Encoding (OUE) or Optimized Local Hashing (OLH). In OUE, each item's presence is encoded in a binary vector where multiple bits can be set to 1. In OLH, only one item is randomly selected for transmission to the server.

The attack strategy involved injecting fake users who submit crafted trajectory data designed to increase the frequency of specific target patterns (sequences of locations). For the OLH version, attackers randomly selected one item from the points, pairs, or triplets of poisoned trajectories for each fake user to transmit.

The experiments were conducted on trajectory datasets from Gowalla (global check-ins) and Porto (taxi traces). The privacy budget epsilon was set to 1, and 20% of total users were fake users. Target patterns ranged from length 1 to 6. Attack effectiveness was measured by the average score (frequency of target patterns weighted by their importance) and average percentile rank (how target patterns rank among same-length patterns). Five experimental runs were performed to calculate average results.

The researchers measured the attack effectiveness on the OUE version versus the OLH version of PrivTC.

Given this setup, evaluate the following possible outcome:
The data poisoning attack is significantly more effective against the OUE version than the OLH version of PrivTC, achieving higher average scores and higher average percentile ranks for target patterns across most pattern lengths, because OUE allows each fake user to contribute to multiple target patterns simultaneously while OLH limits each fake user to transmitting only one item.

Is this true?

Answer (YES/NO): NO